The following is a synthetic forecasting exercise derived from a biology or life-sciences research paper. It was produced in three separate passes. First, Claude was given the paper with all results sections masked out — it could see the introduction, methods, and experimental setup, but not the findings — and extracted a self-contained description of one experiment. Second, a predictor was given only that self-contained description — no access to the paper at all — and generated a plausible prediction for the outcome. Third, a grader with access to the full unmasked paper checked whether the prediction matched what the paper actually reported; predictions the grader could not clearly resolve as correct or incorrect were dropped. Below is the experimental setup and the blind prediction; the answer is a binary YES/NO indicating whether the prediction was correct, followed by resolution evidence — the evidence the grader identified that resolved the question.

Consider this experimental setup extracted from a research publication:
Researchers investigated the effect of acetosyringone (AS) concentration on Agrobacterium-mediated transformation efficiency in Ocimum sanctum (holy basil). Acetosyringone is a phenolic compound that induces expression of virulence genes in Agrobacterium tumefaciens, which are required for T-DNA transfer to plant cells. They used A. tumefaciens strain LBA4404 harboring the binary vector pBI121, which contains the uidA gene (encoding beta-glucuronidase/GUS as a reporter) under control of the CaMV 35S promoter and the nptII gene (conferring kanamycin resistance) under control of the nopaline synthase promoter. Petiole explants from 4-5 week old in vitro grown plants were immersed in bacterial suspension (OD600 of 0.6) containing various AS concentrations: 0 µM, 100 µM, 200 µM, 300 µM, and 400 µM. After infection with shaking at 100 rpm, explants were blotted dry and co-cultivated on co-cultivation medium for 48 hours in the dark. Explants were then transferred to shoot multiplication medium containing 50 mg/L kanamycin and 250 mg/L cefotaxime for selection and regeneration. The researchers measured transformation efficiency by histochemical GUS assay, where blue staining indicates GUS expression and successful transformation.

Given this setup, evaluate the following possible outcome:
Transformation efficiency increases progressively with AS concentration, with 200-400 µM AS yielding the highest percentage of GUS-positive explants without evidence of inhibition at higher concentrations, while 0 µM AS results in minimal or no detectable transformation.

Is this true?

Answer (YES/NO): NO